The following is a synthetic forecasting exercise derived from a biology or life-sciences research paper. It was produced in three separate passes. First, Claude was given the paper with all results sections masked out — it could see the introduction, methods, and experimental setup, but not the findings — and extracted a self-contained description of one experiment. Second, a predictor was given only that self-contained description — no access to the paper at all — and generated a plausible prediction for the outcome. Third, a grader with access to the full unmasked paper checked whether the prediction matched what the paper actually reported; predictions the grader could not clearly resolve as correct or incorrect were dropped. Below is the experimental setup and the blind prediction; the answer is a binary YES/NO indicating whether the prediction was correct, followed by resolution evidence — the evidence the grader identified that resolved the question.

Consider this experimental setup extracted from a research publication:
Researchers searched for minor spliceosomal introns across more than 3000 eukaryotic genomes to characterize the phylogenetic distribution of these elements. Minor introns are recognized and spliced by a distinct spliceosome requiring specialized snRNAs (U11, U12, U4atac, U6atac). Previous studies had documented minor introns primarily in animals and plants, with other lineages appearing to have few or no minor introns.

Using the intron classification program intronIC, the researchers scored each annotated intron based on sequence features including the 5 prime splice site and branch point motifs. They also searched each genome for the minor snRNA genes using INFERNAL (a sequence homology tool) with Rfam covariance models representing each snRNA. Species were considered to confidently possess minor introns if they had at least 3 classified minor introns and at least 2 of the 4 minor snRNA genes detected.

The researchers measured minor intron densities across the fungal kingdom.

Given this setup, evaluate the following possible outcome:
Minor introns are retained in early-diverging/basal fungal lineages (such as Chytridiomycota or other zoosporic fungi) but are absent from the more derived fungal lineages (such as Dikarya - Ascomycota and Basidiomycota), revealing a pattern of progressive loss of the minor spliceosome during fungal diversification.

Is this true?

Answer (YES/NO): YES